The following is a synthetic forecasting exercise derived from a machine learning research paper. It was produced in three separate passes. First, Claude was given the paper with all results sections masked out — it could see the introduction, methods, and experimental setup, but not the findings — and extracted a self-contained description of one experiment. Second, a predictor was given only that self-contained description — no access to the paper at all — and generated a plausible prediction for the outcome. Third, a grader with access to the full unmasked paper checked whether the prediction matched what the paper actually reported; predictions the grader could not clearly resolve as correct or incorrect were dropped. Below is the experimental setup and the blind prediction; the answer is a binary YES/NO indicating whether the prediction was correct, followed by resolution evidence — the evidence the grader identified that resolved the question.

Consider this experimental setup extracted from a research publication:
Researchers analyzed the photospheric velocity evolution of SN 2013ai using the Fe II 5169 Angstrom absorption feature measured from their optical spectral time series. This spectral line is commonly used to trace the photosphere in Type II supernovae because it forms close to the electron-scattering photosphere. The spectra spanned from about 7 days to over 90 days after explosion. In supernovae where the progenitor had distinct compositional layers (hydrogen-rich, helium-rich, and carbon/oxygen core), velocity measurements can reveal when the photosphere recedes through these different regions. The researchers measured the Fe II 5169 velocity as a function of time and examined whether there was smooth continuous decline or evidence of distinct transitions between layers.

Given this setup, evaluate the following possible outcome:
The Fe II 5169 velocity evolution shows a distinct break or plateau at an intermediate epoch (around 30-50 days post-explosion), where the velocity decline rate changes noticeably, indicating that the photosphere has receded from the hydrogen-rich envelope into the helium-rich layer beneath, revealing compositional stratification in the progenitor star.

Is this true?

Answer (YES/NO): NO